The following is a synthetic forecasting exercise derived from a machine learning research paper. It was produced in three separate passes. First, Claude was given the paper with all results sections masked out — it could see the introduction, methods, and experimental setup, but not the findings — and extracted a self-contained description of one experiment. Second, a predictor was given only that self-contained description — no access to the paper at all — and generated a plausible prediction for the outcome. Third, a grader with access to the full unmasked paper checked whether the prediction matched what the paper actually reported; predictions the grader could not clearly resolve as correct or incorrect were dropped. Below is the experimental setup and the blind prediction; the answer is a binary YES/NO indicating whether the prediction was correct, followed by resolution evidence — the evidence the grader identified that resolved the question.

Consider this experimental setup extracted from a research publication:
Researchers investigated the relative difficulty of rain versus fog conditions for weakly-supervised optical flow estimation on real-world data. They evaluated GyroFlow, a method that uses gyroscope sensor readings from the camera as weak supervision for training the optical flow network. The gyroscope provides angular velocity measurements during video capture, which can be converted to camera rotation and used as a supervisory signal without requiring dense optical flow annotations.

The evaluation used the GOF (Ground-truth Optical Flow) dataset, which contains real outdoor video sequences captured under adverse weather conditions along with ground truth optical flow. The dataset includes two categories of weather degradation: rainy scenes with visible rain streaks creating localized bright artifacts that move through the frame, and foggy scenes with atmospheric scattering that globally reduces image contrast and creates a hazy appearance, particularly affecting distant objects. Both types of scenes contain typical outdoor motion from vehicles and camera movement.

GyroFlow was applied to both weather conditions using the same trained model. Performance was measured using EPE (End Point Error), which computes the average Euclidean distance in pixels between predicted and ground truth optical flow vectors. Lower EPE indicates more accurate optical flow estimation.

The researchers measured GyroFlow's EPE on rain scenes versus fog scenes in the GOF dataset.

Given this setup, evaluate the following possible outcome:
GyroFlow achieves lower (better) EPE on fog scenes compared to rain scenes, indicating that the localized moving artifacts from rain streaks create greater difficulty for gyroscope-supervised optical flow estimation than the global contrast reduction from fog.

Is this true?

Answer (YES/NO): YES